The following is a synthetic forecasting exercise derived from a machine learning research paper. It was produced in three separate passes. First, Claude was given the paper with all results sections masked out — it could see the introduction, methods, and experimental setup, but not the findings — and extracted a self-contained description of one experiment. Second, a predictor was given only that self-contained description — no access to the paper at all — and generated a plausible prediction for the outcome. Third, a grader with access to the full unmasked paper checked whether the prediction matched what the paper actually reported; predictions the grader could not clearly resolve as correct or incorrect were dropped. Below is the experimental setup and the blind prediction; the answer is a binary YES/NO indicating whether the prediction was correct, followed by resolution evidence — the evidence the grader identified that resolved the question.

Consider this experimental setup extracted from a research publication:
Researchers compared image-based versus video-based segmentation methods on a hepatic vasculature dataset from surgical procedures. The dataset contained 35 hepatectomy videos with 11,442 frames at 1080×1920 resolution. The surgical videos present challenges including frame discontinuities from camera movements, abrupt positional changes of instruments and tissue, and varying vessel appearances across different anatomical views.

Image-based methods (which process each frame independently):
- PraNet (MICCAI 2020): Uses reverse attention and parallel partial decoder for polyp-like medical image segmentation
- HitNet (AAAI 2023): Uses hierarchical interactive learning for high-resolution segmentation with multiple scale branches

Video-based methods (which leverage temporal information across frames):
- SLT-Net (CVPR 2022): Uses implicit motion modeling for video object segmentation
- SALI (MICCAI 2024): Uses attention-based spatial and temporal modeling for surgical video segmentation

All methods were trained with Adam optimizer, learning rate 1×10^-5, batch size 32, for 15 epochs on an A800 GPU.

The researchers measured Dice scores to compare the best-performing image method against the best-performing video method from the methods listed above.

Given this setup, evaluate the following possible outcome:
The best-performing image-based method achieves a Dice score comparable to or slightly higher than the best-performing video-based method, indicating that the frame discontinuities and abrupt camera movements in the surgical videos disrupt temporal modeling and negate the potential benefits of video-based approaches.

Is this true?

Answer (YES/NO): NO